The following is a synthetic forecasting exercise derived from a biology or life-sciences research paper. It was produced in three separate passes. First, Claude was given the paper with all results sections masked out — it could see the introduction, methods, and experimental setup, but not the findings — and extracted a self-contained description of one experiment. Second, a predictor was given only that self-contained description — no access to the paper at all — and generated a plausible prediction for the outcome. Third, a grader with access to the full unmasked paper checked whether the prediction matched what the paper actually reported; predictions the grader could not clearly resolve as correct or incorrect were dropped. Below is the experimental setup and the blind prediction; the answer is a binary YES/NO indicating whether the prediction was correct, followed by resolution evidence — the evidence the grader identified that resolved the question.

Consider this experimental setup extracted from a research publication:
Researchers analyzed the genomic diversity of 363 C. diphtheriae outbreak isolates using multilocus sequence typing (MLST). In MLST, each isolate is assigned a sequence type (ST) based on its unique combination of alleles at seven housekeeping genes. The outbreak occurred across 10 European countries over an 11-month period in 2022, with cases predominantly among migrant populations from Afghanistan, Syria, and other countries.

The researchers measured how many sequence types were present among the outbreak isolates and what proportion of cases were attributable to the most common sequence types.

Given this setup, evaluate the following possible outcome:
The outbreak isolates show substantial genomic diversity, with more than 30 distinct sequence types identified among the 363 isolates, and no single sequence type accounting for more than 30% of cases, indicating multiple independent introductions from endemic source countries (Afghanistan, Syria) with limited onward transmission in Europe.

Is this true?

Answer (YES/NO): NO